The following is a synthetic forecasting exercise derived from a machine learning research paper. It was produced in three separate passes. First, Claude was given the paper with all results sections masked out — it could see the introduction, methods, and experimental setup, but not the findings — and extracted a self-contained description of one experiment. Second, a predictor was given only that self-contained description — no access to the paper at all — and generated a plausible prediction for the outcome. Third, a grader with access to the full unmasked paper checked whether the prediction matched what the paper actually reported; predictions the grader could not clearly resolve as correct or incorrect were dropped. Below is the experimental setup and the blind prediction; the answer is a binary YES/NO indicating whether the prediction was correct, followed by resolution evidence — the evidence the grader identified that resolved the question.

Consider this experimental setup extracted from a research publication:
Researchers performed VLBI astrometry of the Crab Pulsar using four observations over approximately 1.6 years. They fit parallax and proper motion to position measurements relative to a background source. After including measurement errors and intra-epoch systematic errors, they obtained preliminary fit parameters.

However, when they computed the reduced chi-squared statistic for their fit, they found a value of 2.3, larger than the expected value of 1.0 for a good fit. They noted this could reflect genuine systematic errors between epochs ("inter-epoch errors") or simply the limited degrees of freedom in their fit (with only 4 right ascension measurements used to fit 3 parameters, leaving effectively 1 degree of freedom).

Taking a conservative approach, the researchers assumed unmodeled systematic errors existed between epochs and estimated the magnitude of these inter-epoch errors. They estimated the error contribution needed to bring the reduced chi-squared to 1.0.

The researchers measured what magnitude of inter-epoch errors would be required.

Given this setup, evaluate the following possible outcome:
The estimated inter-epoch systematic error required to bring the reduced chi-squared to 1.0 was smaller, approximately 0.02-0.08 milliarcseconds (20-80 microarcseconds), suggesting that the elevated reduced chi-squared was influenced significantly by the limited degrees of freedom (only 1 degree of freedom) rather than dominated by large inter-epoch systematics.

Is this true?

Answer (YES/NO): NO